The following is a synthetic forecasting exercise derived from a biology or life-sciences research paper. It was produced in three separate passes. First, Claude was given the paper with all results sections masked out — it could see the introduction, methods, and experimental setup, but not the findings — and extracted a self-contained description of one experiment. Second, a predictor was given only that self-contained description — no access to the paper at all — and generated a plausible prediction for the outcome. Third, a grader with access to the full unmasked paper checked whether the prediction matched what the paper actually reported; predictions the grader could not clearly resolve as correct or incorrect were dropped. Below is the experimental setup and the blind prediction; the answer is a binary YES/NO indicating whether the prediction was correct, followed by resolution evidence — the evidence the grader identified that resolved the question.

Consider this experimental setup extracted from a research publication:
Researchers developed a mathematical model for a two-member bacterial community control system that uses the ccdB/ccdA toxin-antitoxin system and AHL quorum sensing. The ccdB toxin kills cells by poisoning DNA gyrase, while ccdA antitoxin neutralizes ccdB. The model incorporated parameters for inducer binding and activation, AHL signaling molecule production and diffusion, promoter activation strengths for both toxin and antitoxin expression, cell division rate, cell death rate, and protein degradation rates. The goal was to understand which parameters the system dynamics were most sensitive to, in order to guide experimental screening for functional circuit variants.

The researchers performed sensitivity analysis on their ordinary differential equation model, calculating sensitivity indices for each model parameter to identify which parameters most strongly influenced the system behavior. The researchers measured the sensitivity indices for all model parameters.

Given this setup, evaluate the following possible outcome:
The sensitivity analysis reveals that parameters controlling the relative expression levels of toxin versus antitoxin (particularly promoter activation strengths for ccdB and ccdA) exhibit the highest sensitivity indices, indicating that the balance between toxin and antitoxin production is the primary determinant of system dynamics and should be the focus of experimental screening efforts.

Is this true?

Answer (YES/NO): NO